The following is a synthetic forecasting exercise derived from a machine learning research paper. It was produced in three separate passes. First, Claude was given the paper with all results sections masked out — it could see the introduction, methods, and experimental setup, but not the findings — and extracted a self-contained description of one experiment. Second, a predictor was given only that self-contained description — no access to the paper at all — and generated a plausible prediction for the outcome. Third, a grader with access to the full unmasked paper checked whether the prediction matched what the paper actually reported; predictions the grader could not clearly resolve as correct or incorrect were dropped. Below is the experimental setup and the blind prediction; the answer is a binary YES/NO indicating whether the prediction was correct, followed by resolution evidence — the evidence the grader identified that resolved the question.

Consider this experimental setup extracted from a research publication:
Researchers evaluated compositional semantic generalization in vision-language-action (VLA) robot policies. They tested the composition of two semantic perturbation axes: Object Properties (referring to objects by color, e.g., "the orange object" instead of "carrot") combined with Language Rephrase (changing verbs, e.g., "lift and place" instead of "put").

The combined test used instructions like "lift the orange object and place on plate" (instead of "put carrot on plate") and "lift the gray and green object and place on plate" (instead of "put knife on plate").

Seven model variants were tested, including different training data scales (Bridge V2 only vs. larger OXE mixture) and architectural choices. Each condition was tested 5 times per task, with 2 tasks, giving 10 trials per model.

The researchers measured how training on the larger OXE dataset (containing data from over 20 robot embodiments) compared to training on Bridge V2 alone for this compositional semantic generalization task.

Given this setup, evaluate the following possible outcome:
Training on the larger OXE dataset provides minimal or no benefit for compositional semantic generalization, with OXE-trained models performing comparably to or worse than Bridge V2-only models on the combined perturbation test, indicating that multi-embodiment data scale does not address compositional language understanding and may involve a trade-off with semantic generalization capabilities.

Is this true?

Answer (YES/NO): NO